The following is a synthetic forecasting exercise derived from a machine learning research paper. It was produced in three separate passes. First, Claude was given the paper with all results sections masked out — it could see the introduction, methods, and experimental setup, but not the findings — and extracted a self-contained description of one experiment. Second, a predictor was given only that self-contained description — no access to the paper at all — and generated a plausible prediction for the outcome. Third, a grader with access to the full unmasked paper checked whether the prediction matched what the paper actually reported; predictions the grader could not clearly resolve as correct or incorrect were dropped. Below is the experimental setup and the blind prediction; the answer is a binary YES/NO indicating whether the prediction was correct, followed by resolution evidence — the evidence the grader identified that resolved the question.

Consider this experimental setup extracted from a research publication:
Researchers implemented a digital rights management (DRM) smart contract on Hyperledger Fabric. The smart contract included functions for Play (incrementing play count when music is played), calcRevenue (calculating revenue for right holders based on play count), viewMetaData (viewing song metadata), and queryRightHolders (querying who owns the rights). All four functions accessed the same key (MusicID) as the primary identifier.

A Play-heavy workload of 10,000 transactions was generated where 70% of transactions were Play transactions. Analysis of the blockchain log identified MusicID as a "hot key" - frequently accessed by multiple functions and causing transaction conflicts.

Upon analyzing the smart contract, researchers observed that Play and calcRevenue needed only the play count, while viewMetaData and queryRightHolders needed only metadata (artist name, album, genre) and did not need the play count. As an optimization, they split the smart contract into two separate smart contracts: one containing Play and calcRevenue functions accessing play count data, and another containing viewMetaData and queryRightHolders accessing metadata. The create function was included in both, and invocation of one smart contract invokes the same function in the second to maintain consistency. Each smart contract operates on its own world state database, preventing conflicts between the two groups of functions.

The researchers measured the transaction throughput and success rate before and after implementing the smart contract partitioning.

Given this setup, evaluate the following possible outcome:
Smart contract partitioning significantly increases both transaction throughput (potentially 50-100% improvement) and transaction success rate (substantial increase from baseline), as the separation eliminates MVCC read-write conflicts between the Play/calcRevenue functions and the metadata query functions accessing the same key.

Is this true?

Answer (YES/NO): NO